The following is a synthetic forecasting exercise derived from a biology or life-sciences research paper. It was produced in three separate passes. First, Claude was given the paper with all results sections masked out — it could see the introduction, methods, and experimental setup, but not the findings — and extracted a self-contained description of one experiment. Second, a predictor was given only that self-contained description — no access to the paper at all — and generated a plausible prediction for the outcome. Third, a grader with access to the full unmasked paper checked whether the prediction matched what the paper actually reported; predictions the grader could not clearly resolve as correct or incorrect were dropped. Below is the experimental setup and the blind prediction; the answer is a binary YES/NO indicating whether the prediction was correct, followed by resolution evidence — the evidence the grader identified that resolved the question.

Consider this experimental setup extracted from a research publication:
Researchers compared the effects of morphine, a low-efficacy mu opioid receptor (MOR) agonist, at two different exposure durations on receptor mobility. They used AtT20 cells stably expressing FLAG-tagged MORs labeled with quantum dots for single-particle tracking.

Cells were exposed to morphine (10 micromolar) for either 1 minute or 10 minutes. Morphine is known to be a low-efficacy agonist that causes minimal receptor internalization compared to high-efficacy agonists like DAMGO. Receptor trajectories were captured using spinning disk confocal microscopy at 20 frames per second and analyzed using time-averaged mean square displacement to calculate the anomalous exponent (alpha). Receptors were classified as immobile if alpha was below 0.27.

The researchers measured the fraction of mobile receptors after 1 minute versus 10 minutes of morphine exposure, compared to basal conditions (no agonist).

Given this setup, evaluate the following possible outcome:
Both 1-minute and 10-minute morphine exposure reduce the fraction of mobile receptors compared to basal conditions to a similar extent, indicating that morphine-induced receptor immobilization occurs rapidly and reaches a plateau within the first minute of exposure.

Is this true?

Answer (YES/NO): NO